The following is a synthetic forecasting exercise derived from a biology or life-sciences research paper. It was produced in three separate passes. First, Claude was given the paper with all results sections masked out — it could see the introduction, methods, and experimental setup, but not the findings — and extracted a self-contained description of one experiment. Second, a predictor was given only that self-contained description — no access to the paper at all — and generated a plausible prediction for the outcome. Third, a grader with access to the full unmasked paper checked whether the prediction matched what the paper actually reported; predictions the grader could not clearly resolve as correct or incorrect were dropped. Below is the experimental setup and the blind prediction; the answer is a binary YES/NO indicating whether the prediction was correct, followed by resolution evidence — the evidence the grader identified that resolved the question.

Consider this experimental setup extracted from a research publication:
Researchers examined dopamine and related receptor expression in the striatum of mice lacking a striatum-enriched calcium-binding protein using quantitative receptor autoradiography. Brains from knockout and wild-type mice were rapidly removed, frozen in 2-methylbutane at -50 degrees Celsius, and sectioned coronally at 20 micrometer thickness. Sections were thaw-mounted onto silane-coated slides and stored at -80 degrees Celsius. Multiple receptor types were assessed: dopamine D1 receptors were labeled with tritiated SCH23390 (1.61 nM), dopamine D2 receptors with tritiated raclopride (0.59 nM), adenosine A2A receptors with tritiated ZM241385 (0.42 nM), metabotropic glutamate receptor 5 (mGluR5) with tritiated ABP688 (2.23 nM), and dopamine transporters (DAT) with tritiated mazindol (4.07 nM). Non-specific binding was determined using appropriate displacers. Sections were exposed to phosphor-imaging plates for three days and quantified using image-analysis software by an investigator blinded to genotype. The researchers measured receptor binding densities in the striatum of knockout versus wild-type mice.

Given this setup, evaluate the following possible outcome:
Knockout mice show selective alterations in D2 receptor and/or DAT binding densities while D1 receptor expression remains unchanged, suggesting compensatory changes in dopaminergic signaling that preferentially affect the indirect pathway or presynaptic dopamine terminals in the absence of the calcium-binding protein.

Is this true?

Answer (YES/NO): NO